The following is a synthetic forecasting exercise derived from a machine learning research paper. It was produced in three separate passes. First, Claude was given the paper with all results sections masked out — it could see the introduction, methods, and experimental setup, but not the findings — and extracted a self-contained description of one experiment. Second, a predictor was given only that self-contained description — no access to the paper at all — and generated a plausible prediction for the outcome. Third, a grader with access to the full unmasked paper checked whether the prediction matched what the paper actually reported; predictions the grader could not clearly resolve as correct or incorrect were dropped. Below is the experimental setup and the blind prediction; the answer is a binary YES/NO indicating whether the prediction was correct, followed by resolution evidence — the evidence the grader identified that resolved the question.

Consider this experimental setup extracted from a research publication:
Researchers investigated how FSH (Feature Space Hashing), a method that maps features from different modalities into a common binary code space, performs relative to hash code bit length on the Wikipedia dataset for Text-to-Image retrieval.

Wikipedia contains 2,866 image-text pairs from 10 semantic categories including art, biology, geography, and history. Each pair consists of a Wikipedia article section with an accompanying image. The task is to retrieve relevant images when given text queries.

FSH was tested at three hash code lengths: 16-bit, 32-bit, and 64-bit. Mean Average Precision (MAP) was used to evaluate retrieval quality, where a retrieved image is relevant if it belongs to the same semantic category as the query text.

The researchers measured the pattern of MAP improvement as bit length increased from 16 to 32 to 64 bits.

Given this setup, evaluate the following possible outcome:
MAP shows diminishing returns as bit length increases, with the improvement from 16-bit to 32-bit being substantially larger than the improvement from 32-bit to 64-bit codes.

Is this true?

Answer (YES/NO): YES